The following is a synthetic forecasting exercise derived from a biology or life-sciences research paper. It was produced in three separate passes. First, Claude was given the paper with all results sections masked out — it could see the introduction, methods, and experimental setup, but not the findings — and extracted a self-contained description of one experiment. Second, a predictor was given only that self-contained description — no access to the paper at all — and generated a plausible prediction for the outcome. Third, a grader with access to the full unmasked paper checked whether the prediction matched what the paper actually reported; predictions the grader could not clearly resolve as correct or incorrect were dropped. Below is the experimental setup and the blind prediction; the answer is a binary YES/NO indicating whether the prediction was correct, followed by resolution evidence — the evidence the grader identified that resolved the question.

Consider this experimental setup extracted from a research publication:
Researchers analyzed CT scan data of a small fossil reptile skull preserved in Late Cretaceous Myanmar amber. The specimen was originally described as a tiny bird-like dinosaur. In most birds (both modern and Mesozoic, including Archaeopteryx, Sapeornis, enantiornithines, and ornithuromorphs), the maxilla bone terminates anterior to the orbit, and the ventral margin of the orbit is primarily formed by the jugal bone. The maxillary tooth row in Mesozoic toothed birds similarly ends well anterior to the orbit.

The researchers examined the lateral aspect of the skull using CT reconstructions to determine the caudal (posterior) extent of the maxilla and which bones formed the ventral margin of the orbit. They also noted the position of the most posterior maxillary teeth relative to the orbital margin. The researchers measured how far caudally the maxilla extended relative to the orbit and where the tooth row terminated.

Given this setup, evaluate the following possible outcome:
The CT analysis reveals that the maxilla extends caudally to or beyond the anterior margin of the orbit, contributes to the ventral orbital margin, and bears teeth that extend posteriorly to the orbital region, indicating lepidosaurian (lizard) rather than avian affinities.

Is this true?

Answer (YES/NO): YES